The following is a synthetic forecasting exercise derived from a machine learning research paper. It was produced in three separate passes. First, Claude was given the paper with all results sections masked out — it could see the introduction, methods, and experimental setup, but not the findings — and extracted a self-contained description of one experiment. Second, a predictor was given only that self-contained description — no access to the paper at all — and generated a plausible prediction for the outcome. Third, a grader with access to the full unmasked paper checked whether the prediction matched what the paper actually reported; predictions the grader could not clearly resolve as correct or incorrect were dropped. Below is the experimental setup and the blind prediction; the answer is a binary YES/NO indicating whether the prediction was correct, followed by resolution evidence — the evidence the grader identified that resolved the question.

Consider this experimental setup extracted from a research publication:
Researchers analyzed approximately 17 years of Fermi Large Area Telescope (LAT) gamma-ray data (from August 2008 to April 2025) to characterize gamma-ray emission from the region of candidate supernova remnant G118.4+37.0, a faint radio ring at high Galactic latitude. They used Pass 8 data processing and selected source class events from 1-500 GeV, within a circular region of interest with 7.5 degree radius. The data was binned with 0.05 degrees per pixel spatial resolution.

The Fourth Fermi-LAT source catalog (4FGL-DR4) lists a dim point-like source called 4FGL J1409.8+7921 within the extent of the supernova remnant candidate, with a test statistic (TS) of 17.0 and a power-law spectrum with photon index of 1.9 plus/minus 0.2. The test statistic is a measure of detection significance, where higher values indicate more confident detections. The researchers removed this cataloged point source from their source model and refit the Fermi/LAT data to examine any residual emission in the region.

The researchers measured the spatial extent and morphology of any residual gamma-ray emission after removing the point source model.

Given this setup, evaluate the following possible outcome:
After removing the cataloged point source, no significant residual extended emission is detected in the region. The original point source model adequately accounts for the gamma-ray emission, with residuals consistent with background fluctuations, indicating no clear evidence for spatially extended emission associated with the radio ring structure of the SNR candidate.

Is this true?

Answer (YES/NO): NO